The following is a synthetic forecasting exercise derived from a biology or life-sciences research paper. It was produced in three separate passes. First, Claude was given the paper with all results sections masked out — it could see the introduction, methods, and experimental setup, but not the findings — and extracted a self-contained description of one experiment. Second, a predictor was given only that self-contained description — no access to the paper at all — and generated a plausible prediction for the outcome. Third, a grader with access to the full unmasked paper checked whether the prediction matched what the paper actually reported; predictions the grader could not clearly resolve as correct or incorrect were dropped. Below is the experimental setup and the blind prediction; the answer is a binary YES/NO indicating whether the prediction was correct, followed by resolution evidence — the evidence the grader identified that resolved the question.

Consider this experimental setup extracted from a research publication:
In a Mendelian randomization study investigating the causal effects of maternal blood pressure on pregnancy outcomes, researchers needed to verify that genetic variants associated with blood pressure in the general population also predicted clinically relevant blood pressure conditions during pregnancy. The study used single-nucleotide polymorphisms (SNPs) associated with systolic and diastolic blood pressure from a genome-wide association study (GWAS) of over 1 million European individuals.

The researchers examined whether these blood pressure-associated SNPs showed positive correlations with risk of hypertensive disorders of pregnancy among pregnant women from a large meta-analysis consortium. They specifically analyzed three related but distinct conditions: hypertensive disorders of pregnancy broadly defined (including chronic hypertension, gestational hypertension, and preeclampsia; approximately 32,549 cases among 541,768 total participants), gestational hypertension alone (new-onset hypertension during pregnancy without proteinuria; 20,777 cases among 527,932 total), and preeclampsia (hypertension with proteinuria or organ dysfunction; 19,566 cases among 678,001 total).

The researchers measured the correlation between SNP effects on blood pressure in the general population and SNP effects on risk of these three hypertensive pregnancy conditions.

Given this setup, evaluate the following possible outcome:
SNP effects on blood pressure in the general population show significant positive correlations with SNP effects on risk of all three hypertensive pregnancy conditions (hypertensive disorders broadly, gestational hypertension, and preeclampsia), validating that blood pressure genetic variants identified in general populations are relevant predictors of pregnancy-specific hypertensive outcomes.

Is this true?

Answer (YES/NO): YES